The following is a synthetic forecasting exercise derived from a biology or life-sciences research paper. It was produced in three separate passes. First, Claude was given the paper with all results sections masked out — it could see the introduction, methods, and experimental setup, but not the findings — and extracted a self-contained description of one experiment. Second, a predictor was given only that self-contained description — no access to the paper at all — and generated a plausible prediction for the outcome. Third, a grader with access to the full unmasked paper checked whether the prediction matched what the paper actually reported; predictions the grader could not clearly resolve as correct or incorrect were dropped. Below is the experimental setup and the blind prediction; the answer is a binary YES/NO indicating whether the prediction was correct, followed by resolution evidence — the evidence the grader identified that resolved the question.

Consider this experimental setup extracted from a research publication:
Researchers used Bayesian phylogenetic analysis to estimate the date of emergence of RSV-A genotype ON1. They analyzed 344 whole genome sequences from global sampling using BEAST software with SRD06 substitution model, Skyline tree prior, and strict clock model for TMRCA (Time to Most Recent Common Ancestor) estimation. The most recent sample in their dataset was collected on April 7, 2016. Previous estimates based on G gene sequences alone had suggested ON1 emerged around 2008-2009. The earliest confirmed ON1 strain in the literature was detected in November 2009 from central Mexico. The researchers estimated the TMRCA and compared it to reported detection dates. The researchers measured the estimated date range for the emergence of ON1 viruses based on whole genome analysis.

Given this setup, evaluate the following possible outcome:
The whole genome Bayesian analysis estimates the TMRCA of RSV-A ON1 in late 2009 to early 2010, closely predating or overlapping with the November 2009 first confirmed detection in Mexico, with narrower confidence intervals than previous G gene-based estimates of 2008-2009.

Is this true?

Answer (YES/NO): NO